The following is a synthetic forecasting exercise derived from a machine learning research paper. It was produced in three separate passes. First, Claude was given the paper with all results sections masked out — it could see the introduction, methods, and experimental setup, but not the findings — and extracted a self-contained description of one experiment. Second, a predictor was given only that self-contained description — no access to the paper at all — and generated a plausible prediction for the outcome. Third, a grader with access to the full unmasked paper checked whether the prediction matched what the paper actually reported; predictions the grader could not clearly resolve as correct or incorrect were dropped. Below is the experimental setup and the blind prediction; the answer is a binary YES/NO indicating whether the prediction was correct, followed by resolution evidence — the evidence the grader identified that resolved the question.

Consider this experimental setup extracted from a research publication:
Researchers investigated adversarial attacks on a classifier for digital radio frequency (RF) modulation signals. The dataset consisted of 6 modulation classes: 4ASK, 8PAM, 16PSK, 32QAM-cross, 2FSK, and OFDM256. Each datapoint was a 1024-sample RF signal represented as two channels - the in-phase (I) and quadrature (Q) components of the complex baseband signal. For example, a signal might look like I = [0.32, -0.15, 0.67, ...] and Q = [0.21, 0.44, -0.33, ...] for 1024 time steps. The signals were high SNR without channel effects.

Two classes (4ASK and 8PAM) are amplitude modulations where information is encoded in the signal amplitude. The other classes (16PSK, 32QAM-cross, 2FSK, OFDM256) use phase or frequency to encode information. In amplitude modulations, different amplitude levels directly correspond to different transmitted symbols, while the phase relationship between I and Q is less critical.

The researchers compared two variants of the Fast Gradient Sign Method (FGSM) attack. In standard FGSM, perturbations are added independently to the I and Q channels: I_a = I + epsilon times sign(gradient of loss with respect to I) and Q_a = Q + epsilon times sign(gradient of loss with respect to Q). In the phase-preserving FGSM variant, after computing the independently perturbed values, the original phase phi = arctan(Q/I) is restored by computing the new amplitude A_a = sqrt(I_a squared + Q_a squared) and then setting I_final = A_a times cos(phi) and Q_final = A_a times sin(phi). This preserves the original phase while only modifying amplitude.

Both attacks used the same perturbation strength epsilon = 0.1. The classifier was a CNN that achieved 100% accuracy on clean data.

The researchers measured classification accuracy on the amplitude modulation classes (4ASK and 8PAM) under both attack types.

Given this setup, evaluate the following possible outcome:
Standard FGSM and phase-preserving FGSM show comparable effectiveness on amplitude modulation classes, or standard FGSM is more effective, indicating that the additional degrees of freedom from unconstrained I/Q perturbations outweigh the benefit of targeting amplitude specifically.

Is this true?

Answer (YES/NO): YES